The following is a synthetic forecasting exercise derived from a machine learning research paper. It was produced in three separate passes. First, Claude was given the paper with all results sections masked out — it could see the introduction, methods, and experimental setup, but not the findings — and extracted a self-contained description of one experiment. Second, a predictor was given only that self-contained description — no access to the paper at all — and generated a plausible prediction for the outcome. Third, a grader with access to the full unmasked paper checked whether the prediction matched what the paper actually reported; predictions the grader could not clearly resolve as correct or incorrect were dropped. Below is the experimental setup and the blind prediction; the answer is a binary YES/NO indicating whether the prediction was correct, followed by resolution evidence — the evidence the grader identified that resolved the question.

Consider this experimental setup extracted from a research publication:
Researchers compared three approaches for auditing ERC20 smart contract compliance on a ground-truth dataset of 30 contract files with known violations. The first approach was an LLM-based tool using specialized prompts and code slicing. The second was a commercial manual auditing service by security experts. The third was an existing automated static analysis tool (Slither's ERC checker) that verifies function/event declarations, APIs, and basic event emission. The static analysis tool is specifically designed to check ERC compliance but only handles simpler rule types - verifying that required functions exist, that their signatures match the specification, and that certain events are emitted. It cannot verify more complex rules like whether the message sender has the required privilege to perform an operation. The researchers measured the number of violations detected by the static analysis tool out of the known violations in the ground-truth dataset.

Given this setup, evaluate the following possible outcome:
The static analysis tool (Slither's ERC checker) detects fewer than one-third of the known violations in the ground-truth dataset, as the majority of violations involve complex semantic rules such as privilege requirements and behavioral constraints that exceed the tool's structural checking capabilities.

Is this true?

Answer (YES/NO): YES